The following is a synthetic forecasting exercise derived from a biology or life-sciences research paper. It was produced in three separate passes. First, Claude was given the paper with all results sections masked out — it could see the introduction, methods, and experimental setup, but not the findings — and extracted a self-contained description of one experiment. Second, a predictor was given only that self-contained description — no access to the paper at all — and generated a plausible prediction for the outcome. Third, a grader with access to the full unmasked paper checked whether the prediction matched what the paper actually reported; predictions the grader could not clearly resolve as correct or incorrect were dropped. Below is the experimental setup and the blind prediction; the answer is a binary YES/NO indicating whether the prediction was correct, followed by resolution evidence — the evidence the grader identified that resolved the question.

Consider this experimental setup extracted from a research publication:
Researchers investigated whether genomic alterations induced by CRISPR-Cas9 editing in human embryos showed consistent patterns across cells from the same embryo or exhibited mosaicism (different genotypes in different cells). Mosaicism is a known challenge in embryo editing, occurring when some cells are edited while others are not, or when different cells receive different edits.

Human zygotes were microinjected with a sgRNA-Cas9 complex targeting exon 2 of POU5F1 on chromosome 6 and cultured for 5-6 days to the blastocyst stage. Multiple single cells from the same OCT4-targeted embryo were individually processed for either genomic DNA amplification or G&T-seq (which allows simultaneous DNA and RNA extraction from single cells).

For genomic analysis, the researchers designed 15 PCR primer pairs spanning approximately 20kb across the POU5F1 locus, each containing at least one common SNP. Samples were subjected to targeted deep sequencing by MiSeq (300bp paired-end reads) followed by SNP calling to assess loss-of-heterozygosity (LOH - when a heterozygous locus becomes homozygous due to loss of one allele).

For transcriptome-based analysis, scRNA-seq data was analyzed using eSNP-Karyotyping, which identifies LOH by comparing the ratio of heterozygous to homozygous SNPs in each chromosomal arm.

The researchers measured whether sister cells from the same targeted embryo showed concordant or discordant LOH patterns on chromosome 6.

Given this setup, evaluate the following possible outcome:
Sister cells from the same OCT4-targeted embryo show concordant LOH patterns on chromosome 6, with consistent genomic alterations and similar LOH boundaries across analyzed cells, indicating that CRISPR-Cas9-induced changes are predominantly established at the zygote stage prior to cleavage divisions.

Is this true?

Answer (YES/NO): NO